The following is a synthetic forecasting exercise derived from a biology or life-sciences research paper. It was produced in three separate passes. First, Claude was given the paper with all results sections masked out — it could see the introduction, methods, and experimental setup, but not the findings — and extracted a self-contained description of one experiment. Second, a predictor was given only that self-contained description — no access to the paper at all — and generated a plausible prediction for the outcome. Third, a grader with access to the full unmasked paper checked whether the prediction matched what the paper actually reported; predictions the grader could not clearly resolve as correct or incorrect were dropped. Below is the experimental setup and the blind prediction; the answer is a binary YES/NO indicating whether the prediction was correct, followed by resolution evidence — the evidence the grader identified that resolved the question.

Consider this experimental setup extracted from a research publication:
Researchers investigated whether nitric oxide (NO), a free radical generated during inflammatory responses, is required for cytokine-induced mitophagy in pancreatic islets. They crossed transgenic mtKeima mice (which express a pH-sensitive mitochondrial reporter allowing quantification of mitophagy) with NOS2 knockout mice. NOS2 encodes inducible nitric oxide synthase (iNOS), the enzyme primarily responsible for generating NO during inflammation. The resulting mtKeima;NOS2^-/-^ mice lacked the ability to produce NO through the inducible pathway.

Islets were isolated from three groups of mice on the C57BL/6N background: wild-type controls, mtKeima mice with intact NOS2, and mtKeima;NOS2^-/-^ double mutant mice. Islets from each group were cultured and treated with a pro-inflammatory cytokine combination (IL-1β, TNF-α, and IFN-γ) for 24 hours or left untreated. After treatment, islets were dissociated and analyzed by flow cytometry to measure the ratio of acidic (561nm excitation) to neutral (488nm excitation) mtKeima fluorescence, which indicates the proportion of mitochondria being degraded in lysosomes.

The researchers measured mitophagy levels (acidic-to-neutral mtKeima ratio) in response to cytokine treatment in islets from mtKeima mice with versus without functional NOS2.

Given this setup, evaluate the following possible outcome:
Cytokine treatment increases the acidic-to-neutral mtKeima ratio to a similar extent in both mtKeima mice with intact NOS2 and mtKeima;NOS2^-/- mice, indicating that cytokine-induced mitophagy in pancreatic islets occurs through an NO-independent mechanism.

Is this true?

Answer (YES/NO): NO